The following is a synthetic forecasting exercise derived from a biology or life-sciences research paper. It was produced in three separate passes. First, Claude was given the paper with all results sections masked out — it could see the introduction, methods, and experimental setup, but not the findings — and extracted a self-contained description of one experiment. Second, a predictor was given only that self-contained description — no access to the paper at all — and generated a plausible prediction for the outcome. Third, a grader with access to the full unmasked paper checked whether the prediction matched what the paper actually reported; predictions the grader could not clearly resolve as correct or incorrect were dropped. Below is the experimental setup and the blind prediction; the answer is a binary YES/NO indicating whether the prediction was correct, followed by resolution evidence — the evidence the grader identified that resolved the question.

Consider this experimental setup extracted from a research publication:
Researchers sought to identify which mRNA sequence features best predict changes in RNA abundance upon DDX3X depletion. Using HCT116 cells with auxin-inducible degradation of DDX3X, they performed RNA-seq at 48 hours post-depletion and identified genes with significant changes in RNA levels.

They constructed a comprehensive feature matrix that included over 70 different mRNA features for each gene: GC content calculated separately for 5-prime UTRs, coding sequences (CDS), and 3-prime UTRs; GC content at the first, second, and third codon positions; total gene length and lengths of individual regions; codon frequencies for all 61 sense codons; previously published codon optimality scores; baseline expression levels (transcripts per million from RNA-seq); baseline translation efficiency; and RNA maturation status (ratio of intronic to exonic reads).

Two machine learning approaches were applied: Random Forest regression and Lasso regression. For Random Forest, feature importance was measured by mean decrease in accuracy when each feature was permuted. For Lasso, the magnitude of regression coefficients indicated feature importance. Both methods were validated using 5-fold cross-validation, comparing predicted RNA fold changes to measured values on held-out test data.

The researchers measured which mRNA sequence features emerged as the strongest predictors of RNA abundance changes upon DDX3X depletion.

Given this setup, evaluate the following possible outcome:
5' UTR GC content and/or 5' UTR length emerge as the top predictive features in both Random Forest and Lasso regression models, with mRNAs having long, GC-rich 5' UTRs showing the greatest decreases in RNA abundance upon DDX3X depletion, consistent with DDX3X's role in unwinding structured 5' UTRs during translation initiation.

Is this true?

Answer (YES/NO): NO